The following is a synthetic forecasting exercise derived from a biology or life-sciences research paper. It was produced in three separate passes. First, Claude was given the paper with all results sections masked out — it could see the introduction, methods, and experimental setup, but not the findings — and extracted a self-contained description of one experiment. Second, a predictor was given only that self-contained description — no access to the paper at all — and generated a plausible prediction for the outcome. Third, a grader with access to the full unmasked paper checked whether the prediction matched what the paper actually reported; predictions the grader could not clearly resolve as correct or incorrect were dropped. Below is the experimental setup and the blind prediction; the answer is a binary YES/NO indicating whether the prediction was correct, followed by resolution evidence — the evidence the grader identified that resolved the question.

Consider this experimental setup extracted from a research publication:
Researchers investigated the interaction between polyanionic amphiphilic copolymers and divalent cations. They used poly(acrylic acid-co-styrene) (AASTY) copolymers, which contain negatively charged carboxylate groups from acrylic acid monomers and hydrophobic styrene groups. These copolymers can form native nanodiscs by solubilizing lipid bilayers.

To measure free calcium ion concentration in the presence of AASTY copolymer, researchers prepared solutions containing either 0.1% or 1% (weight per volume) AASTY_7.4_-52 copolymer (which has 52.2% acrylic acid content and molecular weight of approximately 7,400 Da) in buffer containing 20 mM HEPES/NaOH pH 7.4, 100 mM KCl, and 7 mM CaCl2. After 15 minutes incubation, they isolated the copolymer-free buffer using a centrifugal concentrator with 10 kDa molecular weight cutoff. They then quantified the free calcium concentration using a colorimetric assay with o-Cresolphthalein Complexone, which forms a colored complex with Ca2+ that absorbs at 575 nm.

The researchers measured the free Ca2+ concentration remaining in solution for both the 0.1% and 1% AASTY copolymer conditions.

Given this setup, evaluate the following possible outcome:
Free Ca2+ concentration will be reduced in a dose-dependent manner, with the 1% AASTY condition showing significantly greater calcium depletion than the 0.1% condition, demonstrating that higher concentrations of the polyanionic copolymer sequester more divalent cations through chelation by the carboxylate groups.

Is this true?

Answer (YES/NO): YES